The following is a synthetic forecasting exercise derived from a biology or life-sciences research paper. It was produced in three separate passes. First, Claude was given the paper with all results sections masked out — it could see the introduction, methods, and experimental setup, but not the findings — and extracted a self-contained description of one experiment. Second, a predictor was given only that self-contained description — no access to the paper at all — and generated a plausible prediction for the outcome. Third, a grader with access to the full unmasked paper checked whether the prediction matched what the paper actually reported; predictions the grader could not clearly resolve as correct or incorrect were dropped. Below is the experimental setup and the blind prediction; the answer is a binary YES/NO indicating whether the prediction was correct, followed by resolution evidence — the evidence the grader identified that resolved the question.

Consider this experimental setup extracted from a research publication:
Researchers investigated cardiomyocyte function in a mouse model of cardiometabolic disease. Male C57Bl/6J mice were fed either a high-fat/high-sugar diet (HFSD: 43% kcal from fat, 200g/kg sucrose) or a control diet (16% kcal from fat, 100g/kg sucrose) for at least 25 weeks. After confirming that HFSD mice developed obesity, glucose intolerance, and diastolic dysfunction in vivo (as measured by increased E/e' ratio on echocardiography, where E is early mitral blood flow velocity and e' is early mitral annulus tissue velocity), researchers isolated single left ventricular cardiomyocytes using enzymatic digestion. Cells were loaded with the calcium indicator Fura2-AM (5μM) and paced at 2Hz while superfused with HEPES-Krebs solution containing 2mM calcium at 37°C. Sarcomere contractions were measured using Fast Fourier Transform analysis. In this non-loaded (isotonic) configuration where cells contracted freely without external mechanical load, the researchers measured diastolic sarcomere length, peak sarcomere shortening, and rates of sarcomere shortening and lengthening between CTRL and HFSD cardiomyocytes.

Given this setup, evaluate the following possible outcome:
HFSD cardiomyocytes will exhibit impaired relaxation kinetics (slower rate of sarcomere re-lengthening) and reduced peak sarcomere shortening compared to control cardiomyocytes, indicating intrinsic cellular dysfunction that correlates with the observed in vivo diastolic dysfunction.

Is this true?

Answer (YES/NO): NO